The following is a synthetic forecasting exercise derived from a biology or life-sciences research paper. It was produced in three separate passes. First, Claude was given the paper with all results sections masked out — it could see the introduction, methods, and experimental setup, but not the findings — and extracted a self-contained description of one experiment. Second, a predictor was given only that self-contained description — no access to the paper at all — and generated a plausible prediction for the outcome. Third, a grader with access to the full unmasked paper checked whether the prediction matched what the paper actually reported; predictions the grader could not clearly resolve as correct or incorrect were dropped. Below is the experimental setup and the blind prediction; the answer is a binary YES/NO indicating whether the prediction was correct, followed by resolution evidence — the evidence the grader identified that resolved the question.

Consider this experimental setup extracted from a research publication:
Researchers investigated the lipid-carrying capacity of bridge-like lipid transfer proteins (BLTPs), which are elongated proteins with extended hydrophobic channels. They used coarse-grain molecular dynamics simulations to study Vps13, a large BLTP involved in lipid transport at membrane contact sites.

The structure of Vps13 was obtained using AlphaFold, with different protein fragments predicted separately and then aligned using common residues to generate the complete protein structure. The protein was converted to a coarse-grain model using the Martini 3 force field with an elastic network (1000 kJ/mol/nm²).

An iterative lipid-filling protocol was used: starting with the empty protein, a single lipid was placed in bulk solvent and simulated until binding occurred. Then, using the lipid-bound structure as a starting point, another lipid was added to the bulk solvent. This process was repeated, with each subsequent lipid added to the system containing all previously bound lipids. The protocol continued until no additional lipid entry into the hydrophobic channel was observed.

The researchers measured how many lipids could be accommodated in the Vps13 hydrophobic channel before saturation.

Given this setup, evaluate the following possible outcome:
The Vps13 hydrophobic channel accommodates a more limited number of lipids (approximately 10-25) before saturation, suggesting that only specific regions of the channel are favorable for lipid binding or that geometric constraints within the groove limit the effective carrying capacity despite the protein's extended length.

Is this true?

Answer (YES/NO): NO